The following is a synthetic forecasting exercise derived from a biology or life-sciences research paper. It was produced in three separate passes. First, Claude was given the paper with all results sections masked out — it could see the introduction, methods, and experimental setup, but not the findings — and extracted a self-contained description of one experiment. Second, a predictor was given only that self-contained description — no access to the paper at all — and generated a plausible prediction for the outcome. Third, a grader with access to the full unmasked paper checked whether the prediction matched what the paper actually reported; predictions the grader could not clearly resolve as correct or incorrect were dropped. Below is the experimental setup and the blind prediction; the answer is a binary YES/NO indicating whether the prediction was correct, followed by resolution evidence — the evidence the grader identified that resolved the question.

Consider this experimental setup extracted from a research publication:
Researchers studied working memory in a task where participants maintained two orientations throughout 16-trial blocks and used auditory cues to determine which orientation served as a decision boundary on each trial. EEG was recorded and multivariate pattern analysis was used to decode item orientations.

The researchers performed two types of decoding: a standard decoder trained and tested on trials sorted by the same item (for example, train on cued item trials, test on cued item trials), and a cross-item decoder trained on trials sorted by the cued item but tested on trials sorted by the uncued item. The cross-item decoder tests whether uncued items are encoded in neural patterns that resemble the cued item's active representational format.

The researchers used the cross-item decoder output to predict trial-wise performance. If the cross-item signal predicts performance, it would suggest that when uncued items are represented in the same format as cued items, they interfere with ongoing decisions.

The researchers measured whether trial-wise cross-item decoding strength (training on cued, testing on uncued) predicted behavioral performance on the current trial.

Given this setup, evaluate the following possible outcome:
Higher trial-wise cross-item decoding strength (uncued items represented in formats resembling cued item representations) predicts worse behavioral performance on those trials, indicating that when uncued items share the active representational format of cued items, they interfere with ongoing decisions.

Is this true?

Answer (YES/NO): YES